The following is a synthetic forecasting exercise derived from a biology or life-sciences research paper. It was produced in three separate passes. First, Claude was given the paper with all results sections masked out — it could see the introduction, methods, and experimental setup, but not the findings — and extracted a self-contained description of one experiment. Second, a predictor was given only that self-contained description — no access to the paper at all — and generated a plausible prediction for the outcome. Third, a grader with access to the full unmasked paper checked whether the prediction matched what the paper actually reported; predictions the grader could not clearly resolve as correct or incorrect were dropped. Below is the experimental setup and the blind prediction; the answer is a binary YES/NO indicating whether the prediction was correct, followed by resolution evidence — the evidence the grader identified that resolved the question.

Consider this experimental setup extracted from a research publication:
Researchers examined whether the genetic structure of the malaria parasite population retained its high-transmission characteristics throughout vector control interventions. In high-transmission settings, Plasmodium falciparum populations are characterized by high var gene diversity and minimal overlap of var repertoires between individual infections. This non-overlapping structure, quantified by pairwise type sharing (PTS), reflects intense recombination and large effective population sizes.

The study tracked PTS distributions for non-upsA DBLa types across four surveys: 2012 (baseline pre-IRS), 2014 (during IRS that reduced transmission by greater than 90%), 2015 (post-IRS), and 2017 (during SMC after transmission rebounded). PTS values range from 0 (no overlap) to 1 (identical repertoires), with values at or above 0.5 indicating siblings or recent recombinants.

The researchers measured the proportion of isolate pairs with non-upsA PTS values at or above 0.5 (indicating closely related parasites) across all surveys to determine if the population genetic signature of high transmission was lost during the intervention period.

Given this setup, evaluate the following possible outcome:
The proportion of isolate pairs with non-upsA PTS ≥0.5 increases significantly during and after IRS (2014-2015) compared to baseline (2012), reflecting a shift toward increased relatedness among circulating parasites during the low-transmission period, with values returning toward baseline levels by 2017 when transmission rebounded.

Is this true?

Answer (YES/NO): NO